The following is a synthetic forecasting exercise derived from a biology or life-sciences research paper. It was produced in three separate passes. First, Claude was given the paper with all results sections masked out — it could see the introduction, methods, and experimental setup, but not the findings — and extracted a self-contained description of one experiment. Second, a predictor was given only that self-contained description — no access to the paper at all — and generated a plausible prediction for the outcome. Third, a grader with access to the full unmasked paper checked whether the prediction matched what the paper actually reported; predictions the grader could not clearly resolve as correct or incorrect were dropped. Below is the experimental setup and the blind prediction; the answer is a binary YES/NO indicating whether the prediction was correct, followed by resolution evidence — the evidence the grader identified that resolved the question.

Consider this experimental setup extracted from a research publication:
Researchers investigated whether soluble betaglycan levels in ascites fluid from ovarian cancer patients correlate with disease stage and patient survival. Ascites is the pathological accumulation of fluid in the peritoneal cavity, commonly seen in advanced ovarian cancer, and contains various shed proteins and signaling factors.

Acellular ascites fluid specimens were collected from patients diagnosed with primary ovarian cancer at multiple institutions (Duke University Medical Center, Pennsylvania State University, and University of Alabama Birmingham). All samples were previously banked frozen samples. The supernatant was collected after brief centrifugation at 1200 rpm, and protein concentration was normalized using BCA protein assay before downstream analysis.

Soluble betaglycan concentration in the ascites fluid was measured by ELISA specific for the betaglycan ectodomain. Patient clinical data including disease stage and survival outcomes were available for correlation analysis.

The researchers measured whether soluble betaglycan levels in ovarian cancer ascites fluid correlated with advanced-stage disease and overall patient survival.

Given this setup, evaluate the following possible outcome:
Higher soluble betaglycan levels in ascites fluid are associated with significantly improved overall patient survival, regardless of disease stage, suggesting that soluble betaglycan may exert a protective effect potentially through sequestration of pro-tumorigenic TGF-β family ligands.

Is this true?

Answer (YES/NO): NO